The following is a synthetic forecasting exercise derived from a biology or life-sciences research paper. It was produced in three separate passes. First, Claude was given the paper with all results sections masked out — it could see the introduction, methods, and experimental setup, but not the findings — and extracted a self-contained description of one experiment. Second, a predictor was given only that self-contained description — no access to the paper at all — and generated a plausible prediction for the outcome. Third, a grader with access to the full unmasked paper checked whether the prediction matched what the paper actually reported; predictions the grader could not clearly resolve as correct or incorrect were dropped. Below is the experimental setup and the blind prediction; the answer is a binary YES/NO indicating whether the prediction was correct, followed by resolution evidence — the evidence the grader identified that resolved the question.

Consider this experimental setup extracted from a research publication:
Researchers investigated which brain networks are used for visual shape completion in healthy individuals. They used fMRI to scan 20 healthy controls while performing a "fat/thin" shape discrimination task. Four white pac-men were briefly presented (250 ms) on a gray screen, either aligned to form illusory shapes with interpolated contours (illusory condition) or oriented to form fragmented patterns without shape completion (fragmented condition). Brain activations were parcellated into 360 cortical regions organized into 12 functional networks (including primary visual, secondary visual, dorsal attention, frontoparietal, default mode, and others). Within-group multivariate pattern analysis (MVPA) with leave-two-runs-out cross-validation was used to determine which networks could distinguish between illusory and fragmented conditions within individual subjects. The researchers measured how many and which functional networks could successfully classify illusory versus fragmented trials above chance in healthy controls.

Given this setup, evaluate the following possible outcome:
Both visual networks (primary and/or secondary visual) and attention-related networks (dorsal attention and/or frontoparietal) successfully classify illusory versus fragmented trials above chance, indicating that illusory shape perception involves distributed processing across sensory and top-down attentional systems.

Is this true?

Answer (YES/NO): NO